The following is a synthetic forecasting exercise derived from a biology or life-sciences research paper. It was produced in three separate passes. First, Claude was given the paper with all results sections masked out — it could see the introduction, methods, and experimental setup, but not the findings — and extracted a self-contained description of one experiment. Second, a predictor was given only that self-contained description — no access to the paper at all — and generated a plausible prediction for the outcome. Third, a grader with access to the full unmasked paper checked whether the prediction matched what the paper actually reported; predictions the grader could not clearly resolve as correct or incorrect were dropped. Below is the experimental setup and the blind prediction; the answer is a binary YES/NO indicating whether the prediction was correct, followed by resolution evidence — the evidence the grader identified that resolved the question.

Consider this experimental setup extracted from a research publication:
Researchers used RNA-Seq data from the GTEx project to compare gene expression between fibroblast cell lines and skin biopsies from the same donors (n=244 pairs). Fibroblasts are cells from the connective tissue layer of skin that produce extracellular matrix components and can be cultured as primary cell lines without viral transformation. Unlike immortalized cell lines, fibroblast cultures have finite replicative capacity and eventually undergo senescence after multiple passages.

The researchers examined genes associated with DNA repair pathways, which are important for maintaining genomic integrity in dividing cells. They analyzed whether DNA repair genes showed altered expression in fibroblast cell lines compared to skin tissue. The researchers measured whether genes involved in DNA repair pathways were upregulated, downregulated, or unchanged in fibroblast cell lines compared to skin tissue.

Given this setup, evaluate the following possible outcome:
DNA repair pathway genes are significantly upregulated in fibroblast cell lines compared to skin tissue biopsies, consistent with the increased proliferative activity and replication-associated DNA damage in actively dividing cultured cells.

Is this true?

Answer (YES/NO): YES